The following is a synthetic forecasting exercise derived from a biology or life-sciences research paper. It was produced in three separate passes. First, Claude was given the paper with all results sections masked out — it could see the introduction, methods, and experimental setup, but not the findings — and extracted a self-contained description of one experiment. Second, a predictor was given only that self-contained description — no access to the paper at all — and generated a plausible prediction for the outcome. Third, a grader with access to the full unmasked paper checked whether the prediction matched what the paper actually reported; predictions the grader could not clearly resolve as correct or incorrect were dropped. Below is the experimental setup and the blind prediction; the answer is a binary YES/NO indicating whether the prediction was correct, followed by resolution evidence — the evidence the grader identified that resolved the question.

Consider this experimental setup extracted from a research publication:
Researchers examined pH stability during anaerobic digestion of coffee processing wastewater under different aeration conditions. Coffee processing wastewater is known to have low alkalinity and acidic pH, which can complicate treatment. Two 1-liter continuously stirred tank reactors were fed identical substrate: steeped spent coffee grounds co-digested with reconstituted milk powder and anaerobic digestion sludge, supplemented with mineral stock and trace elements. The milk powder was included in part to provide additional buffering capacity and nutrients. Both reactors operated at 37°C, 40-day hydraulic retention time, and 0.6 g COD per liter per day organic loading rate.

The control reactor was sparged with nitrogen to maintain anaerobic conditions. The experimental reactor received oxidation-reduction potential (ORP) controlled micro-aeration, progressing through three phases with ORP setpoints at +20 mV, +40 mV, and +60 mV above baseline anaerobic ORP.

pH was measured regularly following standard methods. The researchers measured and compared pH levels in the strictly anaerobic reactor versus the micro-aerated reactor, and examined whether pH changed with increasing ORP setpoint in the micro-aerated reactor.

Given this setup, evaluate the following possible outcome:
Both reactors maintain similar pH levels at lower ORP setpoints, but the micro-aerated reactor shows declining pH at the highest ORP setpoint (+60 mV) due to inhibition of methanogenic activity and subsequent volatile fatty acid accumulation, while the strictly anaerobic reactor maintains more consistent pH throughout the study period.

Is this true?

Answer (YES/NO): NO